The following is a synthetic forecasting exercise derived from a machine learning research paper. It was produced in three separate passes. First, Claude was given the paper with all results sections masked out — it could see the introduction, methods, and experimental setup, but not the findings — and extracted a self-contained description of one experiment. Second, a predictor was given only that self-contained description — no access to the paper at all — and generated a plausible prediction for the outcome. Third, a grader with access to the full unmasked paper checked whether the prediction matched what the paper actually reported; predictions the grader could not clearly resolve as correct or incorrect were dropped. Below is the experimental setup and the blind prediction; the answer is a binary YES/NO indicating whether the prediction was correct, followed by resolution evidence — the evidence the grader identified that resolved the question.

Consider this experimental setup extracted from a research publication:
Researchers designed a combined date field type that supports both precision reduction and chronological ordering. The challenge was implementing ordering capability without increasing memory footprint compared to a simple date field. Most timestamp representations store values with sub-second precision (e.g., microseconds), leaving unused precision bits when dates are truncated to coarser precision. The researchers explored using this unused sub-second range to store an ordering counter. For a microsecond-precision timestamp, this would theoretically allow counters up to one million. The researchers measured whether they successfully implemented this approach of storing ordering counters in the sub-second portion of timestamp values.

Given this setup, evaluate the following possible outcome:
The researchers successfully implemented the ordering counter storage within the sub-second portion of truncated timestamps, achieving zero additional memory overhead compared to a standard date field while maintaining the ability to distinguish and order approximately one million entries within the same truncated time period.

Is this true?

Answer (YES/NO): YES